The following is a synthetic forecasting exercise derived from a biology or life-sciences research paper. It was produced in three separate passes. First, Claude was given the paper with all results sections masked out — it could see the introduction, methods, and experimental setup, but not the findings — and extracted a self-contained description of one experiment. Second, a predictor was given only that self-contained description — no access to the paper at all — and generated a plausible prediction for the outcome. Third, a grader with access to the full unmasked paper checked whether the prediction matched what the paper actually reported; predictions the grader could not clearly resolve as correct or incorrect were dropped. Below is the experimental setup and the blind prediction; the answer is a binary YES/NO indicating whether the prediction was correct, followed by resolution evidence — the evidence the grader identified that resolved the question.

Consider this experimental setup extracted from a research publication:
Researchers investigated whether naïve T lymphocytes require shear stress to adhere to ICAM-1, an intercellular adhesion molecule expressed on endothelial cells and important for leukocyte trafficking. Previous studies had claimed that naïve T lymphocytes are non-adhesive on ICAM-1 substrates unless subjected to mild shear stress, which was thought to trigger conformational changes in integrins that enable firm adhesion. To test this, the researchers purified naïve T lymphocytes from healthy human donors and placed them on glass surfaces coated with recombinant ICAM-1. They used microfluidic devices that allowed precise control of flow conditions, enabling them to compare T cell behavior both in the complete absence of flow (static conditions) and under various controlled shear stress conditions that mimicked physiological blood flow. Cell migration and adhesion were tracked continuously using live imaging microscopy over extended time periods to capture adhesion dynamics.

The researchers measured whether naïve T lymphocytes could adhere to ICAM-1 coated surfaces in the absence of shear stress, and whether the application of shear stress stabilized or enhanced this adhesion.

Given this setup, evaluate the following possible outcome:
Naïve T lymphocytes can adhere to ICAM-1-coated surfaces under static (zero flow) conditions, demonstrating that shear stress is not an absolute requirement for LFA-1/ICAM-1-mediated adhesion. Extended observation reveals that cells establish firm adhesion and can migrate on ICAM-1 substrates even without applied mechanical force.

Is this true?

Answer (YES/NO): NO